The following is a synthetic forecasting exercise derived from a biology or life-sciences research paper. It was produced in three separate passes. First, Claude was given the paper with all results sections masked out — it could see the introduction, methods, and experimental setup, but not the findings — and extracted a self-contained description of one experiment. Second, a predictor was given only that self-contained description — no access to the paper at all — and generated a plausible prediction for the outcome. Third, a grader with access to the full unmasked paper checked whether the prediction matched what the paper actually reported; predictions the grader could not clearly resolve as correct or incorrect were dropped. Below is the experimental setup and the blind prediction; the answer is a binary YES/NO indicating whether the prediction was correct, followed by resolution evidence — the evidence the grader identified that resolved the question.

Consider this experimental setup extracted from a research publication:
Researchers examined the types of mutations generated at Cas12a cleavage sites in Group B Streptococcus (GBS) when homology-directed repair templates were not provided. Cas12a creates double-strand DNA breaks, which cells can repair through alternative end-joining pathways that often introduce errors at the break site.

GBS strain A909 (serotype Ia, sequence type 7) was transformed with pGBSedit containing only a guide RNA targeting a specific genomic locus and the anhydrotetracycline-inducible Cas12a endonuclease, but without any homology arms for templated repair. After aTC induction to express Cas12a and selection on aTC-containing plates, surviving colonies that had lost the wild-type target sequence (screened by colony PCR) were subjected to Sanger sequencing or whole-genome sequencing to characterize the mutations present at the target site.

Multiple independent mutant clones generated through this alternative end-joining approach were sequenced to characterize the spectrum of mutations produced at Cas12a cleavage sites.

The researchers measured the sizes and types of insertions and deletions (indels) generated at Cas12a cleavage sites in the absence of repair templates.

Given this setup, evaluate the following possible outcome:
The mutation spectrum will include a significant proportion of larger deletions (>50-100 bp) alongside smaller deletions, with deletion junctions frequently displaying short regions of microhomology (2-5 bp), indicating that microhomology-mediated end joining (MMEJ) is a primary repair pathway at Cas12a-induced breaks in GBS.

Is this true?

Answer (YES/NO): YES